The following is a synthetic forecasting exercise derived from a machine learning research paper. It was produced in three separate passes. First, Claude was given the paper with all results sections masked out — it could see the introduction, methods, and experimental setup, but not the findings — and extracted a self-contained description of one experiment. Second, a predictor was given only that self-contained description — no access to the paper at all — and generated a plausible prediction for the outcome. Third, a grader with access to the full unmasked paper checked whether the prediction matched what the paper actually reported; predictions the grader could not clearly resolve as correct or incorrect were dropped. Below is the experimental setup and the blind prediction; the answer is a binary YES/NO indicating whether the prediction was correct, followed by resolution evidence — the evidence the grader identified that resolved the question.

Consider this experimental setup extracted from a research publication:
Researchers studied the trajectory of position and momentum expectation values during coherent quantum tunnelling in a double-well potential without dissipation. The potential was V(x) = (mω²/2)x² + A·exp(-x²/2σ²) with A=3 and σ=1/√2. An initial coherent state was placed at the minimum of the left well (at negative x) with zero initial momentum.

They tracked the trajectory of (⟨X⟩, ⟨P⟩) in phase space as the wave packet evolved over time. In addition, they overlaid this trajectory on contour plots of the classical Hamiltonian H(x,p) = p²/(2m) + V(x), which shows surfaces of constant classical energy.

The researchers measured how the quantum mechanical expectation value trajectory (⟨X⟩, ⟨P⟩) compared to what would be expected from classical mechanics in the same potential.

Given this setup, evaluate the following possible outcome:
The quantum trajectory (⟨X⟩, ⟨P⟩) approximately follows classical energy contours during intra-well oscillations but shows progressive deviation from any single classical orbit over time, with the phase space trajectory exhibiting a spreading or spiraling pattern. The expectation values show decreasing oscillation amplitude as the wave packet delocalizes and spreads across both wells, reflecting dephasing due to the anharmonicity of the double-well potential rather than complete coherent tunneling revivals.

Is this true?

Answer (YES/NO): NO